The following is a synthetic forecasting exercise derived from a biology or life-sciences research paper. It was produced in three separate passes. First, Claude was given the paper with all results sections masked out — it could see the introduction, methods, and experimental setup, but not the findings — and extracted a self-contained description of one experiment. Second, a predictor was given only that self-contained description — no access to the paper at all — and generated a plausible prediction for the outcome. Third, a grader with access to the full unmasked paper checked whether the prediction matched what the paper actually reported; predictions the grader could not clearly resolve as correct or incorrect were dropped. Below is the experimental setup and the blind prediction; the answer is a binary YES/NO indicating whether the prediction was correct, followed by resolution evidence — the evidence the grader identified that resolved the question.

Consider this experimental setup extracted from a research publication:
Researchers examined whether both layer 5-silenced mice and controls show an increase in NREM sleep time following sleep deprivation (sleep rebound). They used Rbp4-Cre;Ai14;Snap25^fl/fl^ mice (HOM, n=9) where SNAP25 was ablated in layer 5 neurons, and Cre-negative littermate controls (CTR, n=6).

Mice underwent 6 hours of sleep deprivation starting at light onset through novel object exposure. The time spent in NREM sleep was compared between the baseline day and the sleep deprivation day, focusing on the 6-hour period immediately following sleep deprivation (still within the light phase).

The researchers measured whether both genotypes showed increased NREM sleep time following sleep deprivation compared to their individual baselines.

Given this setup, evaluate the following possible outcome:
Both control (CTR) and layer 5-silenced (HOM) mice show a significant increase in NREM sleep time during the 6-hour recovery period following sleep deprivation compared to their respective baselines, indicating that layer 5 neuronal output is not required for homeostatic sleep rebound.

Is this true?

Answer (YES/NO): YES